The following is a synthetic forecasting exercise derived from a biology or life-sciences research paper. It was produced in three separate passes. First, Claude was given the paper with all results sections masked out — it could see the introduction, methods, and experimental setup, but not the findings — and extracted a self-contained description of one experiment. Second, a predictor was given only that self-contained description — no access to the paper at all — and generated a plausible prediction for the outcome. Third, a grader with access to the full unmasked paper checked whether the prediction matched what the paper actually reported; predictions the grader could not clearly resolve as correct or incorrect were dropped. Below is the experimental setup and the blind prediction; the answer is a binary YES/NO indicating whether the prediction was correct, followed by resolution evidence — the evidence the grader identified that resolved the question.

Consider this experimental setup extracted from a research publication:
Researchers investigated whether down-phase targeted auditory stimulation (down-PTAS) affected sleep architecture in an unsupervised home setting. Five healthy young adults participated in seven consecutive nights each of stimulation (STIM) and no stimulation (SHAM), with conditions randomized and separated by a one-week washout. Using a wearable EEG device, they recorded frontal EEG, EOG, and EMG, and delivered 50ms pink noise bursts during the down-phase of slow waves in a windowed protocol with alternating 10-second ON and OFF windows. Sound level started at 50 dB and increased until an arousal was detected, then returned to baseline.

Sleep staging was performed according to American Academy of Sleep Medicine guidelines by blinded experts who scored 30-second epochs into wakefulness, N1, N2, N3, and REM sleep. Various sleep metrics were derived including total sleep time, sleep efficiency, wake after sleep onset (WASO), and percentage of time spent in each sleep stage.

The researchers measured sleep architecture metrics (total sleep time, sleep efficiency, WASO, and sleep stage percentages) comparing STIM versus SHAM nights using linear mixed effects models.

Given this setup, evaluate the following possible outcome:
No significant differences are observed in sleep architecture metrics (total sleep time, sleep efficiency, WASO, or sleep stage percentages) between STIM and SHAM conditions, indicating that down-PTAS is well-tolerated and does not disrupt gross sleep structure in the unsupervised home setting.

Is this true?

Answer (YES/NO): YES